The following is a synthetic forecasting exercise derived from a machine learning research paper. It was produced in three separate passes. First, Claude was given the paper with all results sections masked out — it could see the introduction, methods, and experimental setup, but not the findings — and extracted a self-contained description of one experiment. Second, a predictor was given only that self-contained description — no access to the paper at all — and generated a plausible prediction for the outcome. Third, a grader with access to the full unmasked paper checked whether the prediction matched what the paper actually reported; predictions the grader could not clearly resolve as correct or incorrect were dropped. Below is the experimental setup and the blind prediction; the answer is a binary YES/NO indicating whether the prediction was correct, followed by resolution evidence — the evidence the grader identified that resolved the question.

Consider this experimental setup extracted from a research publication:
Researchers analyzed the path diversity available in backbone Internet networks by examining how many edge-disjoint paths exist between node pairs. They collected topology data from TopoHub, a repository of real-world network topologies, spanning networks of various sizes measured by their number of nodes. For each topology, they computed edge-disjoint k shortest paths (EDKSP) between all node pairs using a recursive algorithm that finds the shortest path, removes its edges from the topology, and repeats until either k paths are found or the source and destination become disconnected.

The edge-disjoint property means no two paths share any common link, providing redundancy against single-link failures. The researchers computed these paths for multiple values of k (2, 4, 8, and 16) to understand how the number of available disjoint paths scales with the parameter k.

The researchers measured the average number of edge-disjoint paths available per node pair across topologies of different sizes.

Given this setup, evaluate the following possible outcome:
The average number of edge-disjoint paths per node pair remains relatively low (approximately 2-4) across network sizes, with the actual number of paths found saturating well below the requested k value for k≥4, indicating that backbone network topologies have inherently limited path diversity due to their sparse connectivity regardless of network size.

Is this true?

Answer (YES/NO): YES